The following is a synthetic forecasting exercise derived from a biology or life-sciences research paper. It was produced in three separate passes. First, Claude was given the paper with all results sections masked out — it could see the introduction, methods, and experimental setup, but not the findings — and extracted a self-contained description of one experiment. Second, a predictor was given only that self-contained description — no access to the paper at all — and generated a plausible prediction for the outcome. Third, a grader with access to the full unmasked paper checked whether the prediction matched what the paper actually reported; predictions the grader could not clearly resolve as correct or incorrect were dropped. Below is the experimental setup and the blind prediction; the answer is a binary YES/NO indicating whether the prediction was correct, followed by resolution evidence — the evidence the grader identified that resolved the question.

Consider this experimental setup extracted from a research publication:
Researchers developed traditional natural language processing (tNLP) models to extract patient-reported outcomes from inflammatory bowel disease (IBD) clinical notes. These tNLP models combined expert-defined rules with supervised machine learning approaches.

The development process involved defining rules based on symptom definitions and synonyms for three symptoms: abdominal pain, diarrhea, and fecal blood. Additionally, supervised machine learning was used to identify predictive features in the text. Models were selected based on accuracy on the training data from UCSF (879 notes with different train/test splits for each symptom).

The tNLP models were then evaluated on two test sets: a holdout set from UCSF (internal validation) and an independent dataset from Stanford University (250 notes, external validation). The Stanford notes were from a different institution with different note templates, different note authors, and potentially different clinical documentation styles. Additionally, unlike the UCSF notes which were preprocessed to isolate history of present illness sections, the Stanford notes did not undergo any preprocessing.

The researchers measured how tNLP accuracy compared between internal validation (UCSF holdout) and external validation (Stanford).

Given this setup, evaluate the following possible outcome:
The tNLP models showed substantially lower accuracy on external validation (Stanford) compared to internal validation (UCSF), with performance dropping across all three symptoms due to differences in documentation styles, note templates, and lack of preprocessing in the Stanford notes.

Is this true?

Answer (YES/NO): YES